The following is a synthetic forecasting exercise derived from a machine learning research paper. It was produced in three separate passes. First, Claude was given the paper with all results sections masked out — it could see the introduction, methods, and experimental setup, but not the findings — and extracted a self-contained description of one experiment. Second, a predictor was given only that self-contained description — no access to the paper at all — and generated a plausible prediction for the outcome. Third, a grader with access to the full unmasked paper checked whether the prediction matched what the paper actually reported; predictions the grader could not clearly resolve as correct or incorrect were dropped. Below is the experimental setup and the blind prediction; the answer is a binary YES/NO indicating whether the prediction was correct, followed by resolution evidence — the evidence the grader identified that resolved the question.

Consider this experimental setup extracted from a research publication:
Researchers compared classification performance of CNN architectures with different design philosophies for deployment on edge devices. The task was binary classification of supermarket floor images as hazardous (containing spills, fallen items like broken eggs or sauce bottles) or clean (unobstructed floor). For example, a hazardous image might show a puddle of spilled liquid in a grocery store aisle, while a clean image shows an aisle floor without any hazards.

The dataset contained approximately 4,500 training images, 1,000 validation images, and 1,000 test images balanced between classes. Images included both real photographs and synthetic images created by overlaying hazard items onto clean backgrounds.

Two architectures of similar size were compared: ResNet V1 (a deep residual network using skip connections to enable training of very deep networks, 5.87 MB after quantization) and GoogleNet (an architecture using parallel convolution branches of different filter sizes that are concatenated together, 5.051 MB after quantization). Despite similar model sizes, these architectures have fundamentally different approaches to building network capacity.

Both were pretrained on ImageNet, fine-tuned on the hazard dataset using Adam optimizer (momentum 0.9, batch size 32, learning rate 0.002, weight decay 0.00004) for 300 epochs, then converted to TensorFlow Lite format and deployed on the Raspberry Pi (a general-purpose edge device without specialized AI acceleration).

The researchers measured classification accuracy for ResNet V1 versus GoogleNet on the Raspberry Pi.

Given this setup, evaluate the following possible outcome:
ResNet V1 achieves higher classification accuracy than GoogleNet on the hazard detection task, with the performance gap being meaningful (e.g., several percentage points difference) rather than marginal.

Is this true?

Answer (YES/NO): NO